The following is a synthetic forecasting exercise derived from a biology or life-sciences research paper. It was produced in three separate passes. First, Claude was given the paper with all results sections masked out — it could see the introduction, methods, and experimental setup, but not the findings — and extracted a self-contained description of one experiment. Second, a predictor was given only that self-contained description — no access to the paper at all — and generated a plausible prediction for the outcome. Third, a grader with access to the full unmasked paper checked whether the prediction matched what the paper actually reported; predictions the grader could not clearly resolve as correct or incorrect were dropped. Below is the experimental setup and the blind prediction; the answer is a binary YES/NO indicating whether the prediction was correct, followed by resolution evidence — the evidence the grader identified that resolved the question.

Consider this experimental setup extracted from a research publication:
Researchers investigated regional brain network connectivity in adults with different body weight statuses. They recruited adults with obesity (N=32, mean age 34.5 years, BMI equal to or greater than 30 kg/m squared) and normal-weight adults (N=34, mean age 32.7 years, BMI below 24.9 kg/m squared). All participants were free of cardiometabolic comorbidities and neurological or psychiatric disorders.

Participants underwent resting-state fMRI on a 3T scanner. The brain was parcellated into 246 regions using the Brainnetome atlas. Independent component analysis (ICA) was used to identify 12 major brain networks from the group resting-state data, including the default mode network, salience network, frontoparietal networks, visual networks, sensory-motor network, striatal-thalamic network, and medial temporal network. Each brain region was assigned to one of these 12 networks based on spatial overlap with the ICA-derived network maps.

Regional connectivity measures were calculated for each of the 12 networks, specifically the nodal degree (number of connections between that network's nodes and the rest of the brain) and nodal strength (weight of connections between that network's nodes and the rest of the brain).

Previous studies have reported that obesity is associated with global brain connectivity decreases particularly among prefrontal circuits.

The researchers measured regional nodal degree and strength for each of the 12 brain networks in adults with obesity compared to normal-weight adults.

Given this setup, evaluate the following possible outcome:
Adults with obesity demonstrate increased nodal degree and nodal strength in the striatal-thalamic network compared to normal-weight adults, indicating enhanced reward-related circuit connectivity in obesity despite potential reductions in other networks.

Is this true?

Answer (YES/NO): NO